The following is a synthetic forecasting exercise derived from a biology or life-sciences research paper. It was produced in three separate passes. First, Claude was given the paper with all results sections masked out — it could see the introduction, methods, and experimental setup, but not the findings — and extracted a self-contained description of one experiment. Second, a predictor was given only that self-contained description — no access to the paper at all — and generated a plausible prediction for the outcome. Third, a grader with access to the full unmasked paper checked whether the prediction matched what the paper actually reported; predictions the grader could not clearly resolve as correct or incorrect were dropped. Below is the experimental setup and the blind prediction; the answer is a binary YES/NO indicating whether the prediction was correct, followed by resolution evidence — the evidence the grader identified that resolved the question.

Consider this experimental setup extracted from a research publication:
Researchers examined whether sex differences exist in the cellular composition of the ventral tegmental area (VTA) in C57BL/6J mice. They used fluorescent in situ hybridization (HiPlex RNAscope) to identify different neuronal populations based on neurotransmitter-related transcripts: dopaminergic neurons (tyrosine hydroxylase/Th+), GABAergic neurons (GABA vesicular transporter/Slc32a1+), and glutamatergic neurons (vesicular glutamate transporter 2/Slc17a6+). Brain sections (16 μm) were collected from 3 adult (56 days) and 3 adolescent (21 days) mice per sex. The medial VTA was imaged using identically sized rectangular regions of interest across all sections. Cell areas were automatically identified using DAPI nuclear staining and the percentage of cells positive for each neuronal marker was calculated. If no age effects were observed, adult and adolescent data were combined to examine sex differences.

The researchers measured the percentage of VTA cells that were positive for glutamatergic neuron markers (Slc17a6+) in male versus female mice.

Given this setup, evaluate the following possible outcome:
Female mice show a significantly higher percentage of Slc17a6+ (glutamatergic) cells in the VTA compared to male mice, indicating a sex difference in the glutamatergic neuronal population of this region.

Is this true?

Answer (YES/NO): YES